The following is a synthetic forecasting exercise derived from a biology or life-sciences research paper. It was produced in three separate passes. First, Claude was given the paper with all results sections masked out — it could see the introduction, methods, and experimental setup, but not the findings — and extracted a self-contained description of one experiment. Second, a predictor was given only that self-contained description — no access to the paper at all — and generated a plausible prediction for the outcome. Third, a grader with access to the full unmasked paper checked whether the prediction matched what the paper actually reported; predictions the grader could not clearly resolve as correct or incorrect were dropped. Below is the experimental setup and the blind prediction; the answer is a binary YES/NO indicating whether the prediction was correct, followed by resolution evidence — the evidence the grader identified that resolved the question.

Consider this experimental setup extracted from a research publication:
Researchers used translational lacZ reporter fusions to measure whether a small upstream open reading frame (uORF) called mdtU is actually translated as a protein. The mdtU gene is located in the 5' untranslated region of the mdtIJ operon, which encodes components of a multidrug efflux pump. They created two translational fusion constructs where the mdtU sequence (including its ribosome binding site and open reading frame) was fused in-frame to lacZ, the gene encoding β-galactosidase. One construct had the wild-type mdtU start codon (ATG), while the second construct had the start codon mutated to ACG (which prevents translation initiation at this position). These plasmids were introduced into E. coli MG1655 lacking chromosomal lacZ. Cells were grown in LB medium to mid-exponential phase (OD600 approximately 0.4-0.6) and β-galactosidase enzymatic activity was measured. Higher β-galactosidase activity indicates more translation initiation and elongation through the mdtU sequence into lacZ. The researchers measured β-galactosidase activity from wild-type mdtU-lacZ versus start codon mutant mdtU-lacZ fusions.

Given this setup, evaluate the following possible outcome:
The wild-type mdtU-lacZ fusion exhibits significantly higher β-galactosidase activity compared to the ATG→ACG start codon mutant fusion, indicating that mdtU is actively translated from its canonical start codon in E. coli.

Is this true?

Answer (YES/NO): YES